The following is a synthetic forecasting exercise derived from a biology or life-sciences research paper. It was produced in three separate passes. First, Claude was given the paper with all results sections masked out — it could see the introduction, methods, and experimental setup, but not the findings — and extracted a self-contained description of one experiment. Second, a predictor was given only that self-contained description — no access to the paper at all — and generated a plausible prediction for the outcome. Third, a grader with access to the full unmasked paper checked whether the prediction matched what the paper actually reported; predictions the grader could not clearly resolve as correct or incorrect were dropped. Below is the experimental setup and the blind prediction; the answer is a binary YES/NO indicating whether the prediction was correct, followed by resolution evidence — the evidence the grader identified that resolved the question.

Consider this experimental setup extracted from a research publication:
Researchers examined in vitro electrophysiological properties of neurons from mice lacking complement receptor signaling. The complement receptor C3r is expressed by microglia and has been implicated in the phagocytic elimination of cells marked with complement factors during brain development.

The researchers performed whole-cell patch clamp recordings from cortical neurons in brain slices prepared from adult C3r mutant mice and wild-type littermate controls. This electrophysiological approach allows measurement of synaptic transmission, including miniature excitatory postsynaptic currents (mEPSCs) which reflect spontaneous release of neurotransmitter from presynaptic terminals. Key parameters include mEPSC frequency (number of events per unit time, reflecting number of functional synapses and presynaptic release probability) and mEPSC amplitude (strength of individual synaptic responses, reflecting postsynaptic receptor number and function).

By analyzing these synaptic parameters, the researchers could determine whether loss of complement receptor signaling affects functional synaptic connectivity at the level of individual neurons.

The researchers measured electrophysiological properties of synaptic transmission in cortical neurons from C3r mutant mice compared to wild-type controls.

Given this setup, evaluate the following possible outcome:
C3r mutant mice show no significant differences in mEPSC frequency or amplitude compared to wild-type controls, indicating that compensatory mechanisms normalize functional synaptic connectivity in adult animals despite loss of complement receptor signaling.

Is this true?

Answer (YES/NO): NO